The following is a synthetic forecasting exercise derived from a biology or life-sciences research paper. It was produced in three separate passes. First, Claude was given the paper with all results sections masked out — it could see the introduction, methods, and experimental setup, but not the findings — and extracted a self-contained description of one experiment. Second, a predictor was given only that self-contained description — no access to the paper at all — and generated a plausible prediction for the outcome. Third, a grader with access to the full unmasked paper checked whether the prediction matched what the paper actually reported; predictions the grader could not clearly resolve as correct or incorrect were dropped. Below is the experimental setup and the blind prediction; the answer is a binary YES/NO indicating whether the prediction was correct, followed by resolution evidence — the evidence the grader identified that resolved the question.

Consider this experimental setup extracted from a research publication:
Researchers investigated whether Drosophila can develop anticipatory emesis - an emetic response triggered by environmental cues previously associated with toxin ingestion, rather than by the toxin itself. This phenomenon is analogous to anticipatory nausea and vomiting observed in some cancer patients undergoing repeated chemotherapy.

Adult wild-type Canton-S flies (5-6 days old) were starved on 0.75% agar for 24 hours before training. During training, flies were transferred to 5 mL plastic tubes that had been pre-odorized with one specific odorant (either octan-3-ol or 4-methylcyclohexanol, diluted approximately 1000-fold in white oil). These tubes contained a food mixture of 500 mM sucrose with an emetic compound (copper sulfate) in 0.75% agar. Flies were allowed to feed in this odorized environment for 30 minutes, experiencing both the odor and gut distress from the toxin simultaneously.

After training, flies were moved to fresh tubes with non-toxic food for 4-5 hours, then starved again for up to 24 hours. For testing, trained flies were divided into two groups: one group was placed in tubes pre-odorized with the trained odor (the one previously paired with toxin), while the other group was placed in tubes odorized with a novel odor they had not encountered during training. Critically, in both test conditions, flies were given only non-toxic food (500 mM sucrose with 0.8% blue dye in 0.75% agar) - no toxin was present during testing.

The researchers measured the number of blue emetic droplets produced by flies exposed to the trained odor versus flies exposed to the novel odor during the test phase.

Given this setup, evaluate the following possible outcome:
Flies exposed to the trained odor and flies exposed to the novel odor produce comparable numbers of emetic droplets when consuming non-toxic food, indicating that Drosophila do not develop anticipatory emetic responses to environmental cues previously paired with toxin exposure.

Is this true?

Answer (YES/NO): NO